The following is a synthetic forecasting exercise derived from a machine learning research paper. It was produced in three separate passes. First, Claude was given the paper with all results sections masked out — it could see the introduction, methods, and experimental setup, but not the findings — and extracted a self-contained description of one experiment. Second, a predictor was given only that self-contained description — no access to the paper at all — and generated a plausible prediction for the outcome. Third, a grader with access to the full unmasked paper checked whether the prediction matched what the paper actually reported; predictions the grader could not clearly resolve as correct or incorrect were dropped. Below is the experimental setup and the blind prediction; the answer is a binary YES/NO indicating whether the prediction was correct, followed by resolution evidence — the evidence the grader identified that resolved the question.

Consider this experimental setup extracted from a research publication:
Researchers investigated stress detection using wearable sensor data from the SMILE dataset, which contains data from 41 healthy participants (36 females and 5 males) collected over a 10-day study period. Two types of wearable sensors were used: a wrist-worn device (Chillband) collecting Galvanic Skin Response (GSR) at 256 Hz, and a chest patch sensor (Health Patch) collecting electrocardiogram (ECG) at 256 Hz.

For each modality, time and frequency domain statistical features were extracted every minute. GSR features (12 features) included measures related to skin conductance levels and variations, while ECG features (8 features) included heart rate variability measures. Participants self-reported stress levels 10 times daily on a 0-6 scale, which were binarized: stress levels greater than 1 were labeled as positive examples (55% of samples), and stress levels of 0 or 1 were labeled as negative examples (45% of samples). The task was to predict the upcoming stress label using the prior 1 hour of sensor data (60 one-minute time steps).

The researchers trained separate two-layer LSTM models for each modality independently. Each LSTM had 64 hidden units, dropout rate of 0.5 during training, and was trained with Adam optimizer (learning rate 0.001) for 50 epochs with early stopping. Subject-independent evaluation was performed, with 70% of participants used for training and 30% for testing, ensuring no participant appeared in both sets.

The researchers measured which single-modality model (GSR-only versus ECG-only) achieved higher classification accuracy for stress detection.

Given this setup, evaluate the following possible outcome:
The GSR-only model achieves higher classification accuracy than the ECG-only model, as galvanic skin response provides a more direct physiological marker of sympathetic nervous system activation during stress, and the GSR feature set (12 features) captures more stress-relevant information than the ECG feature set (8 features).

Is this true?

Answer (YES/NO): YES